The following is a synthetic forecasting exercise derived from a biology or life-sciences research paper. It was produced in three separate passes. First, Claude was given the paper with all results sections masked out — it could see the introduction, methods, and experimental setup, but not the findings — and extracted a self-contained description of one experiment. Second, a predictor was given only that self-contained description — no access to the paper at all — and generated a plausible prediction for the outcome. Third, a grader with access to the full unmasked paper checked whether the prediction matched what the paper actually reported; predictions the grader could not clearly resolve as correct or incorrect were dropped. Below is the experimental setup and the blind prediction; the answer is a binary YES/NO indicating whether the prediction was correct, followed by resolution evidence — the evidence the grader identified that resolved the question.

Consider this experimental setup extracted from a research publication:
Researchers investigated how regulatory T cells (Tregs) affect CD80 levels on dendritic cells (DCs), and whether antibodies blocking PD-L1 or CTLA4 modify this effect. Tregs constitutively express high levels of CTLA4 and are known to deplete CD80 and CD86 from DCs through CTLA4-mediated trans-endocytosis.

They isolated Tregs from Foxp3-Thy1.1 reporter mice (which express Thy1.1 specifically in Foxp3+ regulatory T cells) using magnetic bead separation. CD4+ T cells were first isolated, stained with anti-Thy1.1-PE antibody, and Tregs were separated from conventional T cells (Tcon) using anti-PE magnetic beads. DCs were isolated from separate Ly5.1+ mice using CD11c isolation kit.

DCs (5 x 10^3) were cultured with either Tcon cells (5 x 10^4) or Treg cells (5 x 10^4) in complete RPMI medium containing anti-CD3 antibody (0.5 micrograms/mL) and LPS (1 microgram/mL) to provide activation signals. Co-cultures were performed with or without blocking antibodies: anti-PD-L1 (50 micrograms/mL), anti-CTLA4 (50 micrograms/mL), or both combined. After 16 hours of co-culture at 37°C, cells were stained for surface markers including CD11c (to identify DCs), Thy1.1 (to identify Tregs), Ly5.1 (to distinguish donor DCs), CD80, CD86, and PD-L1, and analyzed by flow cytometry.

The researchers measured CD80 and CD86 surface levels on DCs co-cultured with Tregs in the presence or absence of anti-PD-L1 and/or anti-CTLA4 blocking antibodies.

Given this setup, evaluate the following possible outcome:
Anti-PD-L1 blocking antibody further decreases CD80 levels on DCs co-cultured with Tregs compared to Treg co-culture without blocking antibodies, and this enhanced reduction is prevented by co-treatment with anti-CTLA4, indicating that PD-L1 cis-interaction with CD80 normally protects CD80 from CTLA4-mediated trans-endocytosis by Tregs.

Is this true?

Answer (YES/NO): YES